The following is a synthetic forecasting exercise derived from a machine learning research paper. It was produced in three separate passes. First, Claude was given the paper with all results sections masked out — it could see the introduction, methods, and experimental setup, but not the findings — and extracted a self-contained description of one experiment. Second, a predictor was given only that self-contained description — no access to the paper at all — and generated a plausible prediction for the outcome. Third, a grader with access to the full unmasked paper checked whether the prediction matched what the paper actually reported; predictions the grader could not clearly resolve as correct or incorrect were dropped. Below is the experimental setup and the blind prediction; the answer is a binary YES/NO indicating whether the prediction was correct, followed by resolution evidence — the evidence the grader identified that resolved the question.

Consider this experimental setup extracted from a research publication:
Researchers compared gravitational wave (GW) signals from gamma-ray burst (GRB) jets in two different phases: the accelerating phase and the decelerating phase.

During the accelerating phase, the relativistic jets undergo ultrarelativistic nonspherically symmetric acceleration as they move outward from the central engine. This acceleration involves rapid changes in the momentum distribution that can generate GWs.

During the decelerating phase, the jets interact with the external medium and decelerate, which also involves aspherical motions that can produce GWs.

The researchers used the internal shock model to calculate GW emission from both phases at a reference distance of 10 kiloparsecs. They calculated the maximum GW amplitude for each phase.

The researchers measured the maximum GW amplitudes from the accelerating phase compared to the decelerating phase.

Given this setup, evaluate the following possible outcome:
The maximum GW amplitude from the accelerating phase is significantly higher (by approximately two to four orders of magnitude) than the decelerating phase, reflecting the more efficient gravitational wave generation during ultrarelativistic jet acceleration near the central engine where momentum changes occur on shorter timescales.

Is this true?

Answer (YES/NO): YES